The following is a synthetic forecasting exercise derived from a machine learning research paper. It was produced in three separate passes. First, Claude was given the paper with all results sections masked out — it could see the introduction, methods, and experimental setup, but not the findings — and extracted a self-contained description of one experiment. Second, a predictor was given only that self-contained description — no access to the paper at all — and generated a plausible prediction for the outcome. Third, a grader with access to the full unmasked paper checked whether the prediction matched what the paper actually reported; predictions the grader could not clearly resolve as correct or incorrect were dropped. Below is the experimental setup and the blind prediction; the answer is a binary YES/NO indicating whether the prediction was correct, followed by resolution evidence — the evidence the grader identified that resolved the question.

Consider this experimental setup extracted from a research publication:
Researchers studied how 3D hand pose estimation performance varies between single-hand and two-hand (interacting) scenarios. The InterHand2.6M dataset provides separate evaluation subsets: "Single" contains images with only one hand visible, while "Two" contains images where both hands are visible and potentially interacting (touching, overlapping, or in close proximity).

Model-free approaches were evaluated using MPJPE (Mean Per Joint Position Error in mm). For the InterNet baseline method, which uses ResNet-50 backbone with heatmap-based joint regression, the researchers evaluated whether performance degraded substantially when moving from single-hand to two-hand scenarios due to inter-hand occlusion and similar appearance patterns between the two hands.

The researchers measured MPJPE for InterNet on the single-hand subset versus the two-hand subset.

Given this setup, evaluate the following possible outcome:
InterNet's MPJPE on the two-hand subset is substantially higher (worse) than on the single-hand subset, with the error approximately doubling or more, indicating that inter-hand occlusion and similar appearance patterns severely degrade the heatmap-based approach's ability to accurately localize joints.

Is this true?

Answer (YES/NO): NO